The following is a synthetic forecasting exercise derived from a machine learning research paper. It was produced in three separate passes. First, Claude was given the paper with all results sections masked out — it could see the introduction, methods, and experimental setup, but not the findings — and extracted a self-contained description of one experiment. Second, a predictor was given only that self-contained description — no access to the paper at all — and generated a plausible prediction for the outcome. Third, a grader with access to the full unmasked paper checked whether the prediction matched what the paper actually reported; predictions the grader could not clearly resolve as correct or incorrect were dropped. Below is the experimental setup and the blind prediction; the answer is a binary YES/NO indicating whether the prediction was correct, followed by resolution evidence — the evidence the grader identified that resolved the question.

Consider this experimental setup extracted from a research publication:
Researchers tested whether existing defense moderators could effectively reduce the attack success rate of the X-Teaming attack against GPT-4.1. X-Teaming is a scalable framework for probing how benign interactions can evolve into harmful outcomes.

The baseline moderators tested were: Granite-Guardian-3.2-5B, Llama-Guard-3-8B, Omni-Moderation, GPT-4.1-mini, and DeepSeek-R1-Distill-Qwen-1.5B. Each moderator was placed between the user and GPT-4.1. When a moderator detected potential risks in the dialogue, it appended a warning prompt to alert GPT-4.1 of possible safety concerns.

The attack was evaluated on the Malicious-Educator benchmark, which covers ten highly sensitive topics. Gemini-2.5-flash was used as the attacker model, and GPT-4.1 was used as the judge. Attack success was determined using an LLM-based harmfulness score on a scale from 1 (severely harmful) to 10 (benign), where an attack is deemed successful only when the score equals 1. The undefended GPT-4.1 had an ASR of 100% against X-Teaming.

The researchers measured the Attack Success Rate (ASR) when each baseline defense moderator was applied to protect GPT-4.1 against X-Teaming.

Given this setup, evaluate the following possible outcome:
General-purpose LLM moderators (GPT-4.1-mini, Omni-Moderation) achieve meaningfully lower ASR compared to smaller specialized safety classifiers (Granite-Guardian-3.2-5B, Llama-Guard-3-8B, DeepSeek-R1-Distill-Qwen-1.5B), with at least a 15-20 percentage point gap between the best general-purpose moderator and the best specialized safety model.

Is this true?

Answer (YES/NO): NO